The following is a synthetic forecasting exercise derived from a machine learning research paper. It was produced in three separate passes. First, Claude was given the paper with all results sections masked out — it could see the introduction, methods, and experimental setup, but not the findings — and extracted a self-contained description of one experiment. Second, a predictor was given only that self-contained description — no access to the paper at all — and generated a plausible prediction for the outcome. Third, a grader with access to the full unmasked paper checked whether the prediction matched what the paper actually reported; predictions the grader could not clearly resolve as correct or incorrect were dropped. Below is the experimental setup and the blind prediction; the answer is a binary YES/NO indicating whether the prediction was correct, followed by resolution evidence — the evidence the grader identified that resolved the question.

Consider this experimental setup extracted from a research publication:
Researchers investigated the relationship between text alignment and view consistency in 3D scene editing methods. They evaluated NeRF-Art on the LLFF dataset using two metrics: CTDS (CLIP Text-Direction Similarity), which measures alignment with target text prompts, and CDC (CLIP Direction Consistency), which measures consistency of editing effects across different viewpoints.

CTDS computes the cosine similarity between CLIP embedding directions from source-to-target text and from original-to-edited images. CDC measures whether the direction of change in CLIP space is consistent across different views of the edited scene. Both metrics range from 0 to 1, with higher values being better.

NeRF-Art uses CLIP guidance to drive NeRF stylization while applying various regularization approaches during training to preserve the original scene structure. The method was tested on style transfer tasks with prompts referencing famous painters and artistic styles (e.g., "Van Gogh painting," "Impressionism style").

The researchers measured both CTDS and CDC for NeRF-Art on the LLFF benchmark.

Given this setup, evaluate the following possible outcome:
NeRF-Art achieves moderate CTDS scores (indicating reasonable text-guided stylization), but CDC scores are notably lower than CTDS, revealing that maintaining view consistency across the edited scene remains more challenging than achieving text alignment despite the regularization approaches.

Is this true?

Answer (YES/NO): NO